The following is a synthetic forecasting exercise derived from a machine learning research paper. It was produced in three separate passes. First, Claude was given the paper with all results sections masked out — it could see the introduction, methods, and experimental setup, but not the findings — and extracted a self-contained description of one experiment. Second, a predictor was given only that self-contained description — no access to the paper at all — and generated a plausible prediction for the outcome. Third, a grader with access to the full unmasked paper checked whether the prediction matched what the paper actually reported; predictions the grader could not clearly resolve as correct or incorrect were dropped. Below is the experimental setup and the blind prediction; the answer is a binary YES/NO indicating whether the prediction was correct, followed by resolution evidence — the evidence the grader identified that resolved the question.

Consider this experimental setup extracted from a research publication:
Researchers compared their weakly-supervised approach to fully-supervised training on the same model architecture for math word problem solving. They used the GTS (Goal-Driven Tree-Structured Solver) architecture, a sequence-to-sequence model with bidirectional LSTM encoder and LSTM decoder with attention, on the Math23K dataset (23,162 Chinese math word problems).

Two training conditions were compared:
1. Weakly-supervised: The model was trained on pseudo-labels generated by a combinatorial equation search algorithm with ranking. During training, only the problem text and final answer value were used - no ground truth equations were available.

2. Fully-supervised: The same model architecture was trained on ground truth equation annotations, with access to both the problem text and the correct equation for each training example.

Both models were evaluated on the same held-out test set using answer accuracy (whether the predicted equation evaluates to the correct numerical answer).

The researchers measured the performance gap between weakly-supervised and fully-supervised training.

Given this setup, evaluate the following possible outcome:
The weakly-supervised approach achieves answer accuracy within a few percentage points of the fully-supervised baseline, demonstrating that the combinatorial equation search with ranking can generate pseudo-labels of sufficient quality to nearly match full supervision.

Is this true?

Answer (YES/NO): NO